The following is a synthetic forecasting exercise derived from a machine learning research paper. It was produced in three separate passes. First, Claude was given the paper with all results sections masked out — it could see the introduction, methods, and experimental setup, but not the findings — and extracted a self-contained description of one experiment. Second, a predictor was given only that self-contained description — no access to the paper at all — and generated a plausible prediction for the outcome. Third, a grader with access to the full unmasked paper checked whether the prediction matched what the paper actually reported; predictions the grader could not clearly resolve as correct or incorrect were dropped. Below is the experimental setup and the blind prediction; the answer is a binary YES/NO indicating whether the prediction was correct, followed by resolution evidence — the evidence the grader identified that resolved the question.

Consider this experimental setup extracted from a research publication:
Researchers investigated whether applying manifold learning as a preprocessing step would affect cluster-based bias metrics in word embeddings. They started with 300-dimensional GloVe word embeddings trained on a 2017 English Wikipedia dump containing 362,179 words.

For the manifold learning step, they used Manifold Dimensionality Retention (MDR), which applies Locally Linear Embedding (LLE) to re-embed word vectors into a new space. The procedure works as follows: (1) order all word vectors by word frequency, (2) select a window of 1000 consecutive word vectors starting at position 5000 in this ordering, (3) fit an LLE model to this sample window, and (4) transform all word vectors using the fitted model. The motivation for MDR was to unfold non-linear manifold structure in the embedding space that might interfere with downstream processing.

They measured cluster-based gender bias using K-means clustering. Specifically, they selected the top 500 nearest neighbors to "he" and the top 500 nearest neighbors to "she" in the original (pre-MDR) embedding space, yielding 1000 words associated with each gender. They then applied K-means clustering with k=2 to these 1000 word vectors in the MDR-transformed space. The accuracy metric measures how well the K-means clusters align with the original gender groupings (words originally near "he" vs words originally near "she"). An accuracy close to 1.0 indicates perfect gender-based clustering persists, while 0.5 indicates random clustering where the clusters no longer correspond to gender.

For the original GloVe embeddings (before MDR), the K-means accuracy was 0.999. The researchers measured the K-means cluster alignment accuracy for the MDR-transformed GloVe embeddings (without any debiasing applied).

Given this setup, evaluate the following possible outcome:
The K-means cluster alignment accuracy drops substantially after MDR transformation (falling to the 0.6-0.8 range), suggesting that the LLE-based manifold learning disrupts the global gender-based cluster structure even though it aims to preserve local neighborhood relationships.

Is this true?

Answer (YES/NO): NO